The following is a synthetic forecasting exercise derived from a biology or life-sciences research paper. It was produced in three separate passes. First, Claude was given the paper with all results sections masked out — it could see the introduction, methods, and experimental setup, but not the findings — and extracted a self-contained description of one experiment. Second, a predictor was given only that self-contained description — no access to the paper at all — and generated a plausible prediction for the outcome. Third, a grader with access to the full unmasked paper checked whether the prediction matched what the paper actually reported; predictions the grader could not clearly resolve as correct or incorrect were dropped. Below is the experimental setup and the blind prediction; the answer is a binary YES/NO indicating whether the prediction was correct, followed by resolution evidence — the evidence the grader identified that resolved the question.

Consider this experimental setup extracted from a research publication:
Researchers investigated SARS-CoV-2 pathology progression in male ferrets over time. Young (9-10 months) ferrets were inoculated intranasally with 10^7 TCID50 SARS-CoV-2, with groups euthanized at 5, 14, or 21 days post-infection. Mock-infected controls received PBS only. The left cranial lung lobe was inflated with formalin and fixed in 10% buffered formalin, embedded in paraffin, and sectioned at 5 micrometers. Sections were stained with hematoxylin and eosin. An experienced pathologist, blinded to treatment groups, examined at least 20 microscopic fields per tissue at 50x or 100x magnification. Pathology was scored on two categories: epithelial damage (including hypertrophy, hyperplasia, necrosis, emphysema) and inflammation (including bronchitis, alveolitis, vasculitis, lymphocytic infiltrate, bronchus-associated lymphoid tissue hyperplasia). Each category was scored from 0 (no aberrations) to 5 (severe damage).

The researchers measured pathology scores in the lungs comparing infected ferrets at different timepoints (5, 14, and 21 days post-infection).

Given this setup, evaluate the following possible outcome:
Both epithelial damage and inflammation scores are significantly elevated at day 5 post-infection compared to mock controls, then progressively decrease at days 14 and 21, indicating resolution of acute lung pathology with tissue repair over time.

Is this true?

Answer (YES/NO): NO